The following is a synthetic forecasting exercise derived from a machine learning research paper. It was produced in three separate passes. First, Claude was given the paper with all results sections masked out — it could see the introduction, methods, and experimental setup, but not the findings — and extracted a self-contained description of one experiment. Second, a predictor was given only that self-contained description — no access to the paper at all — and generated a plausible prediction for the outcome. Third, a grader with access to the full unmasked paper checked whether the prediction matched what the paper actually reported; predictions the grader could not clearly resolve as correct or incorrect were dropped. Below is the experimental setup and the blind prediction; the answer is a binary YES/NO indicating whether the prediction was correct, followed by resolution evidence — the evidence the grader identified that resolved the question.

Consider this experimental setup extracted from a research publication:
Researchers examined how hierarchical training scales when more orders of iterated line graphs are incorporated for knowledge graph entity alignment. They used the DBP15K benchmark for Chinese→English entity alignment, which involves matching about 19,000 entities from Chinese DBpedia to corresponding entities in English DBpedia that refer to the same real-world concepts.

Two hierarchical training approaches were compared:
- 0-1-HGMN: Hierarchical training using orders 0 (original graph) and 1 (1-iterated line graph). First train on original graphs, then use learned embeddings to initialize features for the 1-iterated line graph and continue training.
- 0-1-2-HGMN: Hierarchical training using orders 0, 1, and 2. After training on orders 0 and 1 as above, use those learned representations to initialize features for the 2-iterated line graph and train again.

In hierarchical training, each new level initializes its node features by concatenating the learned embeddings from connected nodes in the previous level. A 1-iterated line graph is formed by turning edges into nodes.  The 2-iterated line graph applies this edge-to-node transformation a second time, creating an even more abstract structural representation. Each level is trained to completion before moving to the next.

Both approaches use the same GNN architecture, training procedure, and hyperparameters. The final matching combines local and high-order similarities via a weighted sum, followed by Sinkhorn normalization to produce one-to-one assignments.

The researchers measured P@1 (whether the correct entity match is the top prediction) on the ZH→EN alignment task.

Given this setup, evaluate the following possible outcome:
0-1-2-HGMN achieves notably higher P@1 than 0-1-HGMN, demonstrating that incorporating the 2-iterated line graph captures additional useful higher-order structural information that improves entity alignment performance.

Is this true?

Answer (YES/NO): NO